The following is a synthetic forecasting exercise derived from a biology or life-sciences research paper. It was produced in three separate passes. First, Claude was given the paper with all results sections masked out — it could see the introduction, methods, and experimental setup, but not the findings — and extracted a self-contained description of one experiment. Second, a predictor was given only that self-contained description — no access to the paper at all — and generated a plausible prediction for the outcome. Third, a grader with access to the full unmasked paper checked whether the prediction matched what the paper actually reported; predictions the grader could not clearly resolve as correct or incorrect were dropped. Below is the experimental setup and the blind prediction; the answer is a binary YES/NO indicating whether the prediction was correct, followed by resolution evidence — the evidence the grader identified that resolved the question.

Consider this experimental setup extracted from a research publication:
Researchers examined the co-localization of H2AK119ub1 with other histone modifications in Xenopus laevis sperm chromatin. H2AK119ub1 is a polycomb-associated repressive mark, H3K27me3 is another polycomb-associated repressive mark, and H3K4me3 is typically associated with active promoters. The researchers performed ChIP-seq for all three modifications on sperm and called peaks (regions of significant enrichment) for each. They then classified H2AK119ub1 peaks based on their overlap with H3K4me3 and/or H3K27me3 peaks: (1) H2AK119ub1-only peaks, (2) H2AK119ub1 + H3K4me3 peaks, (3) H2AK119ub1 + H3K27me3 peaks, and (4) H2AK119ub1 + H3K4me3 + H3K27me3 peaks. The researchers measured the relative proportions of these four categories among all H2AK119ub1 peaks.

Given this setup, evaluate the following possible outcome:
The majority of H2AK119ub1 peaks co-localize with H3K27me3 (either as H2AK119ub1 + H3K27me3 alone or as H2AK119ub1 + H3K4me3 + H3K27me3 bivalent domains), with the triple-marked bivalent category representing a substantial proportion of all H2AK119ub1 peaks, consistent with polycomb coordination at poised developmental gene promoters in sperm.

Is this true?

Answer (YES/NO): NO